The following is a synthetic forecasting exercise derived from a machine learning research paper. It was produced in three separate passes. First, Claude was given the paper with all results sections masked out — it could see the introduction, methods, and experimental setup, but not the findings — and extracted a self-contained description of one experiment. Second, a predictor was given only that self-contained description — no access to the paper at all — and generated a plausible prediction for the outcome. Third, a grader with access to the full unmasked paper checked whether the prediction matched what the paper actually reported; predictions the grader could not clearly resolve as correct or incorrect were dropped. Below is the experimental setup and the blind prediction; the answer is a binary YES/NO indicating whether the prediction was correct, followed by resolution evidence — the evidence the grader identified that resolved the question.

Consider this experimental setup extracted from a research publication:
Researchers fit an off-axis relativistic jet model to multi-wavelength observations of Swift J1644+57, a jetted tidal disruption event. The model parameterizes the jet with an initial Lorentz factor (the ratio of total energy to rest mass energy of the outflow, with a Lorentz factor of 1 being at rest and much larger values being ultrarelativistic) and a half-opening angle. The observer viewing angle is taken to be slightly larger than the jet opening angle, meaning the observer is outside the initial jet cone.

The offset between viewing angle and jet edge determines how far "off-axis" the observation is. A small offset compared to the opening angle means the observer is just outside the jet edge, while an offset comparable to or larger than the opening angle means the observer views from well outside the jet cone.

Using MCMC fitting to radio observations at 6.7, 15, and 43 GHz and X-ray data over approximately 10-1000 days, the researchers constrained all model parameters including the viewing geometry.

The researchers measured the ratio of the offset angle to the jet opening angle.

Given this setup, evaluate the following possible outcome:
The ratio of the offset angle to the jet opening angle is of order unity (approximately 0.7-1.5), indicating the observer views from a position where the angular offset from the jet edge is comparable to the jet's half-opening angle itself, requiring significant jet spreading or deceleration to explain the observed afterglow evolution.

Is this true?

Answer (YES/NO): NO